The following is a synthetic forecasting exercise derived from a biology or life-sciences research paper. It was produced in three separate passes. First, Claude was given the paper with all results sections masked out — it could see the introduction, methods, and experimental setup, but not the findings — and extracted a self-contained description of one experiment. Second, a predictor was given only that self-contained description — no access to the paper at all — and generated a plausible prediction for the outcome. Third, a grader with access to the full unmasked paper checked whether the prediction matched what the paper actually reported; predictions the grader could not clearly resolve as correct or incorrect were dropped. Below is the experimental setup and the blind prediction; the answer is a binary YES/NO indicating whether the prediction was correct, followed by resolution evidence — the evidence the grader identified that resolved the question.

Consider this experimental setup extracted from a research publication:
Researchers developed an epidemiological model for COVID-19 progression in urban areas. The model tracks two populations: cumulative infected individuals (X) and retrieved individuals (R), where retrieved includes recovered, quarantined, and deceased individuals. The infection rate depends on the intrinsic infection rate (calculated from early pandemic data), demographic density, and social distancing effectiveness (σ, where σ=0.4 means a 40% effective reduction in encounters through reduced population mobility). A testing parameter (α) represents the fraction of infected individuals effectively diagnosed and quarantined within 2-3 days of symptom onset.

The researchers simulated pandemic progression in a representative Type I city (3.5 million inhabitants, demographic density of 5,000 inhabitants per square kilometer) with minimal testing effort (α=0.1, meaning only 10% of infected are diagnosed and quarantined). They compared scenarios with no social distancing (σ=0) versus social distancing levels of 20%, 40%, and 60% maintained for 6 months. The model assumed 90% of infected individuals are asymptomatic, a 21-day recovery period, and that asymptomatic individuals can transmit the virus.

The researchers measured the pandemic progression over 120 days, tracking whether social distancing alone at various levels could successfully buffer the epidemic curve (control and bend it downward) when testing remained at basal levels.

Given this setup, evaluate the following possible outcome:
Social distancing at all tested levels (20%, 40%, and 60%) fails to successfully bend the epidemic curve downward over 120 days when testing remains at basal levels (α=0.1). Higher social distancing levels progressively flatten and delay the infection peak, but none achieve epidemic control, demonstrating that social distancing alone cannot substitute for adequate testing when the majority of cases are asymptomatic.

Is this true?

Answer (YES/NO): NO